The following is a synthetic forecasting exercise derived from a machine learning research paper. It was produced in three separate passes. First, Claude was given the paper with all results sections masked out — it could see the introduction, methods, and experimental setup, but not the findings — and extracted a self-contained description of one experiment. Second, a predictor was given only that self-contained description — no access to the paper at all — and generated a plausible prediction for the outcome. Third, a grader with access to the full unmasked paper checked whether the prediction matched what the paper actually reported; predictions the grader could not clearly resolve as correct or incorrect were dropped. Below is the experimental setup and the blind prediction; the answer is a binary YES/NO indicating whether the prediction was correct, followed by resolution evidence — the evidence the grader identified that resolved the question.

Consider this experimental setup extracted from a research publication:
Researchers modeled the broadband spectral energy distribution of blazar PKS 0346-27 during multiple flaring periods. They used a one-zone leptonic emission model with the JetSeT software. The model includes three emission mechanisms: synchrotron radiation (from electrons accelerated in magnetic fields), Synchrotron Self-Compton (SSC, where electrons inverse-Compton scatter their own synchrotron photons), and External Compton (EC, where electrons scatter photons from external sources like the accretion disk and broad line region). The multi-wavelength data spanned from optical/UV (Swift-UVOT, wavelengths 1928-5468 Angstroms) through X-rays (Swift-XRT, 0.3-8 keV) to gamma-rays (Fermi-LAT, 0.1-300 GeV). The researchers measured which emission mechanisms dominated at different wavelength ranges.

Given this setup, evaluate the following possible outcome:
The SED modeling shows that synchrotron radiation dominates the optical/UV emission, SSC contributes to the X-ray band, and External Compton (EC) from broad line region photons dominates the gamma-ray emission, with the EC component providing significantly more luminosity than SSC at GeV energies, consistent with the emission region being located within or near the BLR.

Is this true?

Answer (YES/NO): NO